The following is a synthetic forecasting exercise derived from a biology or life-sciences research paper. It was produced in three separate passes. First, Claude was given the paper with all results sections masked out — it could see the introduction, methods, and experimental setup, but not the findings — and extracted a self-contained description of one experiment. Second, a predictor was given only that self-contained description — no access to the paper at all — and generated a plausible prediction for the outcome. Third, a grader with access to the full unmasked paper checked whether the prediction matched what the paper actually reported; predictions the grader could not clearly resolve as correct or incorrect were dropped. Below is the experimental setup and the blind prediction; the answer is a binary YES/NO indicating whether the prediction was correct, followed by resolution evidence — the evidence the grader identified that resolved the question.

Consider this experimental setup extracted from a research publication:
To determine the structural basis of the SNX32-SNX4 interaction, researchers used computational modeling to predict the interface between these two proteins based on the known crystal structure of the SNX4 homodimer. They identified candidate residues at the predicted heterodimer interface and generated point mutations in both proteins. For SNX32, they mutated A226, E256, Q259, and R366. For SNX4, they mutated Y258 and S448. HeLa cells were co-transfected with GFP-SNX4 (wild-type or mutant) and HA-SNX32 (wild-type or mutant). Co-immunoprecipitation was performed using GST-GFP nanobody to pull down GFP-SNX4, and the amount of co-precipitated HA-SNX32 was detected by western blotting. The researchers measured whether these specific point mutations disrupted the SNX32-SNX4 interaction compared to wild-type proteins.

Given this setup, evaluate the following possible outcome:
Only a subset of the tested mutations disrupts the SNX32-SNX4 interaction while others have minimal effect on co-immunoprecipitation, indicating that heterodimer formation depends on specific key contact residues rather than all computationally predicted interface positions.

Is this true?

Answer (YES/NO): NO